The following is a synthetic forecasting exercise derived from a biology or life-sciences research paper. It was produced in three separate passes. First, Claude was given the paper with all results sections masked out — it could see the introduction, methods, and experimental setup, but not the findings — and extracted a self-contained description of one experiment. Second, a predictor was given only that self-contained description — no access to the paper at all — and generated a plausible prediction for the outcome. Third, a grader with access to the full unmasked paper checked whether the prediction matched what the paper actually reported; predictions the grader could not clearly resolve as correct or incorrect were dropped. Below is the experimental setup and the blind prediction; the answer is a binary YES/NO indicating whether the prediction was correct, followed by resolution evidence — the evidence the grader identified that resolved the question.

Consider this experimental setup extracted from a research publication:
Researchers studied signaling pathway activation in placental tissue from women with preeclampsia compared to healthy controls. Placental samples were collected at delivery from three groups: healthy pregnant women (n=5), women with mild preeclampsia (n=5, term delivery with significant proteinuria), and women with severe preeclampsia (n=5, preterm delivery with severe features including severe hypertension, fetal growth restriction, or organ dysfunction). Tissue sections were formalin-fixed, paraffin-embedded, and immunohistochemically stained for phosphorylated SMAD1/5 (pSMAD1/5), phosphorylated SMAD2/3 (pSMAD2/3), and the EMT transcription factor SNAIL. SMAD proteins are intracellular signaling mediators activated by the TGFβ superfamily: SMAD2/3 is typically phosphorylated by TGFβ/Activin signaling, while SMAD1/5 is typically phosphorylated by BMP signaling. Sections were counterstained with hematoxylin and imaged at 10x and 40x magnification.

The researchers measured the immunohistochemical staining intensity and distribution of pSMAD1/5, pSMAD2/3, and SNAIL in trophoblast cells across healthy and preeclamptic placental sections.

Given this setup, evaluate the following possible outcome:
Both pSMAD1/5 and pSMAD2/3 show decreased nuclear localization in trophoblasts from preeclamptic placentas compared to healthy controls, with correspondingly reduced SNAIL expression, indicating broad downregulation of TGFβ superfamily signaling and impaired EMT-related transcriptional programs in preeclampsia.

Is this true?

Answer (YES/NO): NO